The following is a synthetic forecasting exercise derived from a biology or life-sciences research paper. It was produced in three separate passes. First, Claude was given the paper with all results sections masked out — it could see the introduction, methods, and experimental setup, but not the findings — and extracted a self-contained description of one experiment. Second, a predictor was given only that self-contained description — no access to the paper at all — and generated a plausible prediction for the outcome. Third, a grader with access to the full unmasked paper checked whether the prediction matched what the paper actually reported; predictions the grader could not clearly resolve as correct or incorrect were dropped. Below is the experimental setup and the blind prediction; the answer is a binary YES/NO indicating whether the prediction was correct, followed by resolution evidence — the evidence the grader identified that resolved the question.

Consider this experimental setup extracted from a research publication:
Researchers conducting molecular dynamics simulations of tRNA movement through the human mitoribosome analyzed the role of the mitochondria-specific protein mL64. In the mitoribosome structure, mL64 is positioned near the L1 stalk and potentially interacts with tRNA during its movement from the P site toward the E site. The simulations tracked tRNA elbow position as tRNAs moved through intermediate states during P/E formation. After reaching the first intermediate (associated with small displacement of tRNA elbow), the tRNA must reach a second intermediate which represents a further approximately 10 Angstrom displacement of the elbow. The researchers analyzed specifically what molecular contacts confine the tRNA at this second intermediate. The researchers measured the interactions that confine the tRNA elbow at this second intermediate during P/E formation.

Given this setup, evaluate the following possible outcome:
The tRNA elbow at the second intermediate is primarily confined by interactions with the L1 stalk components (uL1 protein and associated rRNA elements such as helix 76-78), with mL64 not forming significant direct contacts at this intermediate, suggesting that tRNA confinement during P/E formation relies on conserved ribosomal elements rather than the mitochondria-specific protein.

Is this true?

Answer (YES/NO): NO